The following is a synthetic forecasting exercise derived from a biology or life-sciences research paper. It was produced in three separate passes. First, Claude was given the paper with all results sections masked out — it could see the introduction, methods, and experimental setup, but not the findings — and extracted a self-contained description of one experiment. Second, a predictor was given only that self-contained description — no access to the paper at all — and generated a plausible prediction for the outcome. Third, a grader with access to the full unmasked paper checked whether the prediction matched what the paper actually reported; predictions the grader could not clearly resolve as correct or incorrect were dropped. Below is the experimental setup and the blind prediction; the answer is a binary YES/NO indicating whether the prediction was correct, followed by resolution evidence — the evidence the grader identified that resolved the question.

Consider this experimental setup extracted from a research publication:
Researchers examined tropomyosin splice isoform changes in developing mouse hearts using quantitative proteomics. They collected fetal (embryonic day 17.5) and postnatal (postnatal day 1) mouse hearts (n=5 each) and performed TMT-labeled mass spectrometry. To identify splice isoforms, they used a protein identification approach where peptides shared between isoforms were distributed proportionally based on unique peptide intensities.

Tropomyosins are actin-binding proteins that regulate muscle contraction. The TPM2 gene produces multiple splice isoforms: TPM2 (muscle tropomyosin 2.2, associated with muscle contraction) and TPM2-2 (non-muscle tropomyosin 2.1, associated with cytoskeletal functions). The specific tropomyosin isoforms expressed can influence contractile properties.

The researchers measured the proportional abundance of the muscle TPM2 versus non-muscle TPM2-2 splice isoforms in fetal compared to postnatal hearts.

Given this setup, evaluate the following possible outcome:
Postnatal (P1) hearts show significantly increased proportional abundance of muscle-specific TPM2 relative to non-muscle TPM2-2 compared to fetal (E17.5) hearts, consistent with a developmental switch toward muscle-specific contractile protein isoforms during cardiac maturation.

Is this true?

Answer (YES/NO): YES